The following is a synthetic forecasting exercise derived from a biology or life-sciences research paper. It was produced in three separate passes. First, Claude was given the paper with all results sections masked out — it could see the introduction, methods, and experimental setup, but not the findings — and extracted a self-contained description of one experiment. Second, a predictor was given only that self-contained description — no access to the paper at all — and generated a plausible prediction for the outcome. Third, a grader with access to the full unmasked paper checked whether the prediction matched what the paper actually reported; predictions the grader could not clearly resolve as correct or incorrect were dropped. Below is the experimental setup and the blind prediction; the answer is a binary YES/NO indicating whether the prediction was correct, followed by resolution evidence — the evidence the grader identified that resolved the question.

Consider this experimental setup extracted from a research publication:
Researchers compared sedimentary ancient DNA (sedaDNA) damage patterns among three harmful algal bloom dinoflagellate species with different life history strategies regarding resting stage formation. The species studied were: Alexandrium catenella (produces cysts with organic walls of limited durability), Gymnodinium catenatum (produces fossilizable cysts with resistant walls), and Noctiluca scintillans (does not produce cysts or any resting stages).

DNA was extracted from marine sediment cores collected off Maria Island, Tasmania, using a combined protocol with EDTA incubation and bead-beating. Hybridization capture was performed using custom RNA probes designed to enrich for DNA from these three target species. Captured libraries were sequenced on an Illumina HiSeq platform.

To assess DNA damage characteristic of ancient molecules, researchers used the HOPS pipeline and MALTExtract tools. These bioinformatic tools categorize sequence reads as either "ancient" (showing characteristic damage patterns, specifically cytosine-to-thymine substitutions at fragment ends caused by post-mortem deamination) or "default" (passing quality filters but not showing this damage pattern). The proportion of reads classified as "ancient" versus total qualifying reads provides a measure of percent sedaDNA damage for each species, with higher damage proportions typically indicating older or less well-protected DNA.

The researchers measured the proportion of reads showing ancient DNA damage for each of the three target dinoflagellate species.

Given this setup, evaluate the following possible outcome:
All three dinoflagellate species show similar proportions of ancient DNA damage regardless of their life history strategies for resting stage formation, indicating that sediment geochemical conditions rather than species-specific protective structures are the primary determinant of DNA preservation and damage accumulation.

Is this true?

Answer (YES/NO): NO